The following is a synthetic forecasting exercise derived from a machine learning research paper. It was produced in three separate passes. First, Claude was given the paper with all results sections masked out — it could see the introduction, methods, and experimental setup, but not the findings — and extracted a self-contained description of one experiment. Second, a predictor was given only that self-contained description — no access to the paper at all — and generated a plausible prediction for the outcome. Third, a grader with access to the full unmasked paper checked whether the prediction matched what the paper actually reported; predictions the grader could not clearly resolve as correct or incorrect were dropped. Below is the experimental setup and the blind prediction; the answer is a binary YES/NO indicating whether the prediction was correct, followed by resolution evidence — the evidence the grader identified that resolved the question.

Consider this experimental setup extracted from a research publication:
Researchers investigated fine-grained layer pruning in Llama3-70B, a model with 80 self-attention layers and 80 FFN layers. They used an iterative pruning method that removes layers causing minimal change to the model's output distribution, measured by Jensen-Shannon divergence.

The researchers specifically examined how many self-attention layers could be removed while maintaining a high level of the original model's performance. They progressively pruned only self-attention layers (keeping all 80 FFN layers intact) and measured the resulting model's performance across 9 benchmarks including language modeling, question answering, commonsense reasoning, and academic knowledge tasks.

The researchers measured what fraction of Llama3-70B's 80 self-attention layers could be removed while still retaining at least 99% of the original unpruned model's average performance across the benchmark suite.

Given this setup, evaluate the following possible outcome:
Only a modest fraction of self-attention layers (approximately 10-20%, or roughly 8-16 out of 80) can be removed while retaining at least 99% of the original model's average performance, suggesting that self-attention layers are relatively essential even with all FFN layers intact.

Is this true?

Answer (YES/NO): NO